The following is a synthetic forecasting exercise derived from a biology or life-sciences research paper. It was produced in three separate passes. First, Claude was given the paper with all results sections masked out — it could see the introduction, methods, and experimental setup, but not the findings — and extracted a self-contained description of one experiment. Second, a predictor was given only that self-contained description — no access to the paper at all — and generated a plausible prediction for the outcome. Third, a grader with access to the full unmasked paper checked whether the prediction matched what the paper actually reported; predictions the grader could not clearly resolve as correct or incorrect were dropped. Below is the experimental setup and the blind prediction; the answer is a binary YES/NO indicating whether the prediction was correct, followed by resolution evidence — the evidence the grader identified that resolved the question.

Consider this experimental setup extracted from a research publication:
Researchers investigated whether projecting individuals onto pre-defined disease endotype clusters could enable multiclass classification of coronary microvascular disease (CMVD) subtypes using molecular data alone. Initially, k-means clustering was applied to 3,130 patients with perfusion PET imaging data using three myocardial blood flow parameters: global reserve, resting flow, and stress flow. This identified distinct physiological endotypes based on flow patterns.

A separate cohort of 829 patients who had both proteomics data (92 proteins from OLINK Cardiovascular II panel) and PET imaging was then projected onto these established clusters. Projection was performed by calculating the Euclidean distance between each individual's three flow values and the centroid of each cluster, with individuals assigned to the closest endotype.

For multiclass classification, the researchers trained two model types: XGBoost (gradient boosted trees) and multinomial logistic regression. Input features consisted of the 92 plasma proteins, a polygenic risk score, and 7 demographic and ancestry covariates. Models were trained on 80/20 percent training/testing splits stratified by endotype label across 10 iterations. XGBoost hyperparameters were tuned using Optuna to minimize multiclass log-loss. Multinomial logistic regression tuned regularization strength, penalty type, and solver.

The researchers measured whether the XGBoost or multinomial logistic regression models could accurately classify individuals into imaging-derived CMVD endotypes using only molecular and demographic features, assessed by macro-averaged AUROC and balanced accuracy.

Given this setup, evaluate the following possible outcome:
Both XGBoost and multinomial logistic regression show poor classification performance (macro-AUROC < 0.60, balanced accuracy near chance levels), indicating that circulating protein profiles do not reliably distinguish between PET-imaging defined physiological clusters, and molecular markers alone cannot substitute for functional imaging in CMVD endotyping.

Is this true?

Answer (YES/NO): NO